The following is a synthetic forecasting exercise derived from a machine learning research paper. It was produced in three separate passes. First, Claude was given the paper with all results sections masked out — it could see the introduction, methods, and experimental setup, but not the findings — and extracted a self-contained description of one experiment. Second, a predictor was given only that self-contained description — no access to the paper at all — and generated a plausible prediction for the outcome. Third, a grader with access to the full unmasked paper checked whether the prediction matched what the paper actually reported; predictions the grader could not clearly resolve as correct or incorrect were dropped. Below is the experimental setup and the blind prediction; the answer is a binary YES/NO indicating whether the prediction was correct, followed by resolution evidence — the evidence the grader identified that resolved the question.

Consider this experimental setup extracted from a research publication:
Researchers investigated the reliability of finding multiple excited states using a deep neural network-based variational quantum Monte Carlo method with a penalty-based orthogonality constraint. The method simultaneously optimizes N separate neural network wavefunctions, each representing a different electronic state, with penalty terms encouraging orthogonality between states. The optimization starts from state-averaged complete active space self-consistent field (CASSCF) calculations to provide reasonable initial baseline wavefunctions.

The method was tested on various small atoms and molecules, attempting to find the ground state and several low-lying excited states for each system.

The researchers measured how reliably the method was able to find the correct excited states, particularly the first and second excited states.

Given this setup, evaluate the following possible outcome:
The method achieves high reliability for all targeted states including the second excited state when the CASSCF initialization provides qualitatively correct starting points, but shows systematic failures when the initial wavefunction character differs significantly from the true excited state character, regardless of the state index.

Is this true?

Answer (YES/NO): NO